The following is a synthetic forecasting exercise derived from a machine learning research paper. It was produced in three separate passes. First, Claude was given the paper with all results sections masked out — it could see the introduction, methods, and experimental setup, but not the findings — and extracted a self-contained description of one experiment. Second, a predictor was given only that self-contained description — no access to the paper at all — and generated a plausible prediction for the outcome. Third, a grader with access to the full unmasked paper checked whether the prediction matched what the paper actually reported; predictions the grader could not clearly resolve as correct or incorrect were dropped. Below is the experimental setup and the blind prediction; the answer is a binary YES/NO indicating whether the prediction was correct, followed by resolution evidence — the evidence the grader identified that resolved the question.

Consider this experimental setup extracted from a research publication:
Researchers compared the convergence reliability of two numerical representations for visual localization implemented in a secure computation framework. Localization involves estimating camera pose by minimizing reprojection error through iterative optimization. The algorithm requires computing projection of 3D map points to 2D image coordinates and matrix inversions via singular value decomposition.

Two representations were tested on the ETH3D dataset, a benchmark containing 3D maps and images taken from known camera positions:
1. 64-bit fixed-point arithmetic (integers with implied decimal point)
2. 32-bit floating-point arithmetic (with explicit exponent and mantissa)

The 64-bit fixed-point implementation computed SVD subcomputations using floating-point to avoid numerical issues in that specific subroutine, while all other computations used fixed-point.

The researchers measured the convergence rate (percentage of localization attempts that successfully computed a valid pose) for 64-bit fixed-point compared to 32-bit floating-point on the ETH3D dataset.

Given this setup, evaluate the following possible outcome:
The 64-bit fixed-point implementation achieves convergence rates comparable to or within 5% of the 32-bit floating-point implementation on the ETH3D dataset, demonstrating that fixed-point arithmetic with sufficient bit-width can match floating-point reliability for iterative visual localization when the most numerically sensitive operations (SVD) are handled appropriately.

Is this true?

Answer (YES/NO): NO